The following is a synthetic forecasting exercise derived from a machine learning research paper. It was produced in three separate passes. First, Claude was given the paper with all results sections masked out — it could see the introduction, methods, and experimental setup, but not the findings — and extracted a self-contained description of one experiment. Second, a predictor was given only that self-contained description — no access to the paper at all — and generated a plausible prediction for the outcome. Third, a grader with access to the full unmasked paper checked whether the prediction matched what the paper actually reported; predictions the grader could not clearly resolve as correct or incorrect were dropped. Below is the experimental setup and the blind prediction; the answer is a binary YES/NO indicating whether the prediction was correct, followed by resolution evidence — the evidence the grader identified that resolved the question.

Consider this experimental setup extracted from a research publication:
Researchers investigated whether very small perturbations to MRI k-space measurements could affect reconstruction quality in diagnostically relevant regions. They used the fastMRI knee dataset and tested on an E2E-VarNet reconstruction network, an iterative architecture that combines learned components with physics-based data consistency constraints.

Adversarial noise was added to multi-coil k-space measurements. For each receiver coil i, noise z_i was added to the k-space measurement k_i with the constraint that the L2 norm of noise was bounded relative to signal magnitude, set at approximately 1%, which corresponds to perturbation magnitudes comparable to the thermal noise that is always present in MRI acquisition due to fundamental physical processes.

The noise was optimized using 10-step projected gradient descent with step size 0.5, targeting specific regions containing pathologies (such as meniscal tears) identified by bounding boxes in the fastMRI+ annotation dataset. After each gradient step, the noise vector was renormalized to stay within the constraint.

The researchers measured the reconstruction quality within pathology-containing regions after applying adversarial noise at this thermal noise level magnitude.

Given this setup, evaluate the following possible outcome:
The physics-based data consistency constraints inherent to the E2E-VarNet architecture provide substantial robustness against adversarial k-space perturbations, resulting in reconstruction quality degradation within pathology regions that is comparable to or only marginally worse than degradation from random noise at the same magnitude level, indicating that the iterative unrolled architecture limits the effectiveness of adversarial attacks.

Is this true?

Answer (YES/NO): NO